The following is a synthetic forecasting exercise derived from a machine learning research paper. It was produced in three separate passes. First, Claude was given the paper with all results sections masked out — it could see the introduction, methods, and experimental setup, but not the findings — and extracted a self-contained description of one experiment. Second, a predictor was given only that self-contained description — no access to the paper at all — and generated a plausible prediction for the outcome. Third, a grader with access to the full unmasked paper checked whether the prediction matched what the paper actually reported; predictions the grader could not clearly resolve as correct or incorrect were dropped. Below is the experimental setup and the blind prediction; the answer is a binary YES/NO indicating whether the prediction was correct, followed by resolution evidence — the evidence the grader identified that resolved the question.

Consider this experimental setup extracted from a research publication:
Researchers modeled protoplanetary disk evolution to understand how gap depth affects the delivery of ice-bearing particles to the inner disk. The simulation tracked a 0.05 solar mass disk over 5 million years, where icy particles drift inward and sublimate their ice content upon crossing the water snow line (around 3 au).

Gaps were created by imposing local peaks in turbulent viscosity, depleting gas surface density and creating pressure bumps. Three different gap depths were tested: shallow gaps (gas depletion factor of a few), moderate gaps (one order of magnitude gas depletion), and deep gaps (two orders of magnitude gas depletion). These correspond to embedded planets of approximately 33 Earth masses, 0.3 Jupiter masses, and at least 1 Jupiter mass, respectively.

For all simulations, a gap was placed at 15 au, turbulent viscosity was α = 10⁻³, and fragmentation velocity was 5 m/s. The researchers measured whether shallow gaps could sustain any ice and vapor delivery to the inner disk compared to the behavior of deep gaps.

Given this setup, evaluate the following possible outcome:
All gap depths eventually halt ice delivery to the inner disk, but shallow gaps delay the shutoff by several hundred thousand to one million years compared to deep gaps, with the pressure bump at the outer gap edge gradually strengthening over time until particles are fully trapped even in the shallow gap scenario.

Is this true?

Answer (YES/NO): NO